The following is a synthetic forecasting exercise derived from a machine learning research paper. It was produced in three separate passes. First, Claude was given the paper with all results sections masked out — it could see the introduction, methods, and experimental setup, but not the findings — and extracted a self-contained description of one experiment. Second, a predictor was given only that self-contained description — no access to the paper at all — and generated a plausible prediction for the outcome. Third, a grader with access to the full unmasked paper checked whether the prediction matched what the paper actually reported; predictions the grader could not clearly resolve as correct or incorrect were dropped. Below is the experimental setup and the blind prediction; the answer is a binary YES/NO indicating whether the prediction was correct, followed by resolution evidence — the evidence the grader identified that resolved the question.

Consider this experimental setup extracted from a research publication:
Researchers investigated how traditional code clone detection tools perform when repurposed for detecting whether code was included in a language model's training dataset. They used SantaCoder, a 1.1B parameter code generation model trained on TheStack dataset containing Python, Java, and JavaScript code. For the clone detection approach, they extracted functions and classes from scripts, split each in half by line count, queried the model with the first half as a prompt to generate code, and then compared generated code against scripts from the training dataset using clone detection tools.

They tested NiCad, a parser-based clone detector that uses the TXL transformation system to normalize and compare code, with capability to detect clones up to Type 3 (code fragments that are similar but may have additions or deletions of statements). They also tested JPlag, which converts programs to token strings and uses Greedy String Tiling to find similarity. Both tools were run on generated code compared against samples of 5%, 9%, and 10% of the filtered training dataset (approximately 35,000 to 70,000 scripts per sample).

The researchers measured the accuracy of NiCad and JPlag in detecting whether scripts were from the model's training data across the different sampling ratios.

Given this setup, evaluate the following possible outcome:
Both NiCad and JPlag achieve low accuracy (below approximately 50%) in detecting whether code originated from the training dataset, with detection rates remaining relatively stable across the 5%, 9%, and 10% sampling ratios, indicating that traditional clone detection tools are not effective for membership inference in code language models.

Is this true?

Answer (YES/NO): NO